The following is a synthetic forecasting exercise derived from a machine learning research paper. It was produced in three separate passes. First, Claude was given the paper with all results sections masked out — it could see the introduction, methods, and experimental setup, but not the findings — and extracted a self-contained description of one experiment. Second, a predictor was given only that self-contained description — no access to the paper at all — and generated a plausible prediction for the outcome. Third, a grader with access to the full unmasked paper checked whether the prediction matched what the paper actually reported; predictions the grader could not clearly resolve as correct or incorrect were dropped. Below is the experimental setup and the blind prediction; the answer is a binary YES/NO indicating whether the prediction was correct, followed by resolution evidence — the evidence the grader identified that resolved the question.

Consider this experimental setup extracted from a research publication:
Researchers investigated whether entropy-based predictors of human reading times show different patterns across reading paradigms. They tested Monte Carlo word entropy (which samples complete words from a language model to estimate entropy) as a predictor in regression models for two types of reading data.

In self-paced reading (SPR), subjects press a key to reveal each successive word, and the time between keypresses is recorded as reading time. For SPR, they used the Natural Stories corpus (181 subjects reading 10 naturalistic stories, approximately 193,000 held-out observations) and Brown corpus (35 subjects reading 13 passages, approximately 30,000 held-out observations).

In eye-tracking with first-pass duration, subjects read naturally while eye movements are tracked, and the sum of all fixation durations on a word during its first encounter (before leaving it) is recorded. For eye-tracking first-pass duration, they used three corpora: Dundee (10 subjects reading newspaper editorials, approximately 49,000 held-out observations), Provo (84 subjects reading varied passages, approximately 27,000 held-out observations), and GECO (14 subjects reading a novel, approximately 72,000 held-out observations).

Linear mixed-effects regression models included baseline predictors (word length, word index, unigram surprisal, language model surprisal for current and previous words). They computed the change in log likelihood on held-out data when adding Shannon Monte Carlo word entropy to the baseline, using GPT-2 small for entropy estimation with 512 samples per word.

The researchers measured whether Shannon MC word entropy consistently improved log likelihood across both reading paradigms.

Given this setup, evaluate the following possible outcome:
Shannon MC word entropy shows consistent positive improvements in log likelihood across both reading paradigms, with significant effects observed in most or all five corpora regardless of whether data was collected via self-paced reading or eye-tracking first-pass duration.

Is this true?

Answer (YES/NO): NO